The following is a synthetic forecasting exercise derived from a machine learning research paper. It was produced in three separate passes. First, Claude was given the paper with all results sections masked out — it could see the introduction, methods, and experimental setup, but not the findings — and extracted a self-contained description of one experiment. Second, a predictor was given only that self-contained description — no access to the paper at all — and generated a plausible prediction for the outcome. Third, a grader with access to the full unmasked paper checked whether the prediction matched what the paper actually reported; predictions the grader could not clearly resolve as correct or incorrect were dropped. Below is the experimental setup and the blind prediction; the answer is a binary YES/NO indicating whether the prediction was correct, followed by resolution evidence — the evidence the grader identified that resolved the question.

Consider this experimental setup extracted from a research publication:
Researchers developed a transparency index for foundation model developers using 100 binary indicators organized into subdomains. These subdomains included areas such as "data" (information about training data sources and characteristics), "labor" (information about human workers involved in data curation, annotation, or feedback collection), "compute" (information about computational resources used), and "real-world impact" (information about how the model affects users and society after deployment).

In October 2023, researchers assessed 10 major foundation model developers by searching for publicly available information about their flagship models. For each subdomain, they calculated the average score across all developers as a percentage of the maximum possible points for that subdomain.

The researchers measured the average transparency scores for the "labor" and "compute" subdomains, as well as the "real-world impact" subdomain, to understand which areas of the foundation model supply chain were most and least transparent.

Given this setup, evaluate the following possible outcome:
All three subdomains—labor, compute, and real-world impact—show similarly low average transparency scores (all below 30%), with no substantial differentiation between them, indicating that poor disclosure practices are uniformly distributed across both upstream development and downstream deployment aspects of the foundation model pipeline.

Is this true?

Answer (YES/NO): NO